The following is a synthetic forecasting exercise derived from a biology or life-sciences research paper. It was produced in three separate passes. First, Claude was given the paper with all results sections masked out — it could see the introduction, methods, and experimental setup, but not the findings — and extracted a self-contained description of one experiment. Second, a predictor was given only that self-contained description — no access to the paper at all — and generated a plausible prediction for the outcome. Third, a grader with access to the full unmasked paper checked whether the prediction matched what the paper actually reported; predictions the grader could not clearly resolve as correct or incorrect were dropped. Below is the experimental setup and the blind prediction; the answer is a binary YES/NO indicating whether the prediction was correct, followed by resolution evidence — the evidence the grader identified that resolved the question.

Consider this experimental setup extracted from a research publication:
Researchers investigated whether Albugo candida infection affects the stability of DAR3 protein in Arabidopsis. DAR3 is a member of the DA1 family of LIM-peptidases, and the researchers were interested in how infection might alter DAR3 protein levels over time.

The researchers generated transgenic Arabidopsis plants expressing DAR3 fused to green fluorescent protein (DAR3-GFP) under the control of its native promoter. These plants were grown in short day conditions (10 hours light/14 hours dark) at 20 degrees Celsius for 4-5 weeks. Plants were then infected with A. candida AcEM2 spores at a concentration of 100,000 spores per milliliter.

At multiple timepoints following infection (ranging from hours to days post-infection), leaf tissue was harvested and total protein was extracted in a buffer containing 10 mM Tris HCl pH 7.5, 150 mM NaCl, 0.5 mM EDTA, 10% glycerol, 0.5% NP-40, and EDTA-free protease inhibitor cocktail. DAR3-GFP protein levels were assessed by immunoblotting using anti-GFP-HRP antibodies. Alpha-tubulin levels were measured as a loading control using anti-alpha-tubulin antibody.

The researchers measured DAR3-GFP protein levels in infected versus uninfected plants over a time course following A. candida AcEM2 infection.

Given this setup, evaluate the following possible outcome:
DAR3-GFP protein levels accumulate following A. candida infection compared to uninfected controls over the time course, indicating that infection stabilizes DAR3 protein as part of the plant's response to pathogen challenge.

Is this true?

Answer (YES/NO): NO